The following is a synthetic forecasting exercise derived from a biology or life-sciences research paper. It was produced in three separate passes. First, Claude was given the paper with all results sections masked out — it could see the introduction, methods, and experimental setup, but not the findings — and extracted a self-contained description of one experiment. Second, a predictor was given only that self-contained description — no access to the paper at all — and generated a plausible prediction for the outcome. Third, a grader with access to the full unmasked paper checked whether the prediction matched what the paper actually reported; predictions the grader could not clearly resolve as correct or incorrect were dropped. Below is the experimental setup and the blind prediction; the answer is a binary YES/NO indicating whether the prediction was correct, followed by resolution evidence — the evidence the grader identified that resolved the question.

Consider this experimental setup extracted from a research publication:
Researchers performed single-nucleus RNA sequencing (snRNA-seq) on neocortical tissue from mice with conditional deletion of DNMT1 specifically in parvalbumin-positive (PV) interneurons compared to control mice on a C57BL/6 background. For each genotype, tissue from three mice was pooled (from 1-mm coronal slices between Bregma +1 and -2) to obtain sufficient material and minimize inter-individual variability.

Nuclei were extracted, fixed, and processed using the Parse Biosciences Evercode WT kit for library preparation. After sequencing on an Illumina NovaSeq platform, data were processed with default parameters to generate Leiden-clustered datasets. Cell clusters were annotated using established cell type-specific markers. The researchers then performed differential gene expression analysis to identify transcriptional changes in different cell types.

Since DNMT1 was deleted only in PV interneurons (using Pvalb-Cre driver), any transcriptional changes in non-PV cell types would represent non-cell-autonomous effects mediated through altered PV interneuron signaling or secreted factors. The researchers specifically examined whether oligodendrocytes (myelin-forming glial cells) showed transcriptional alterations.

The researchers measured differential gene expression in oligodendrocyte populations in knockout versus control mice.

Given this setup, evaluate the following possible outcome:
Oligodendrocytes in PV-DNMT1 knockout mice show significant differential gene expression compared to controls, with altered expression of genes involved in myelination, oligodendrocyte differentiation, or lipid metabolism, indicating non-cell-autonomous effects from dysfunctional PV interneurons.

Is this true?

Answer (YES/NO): YES